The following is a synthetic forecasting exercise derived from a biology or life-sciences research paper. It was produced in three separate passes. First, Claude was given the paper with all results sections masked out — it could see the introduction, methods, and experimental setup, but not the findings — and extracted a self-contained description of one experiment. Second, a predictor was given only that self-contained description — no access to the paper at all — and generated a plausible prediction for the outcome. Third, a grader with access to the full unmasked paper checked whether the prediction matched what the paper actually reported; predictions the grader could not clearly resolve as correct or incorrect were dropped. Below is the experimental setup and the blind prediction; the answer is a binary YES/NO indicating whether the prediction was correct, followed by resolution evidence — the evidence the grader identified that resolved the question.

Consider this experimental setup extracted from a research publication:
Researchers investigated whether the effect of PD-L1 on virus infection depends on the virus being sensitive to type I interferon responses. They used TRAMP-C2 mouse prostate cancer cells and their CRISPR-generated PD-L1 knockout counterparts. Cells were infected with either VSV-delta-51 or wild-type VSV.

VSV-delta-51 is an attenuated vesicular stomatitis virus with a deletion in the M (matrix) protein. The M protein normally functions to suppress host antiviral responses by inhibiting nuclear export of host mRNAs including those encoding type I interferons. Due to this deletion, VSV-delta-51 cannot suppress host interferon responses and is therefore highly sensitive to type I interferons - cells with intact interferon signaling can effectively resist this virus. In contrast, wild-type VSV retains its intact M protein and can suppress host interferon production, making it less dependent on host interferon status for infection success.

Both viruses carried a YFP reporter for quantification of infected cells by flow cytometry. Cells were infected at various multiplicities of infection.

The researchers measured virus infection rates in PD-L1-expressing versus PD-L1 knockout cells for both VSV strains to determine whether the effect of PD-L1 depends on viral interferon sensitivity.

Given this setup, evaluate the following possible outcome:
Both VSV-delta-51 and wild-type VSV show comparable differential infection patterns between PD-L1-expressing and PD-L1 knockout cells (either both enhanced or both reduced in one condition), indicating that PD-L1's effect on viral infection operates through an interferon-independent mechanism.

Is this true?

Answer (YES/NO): NO